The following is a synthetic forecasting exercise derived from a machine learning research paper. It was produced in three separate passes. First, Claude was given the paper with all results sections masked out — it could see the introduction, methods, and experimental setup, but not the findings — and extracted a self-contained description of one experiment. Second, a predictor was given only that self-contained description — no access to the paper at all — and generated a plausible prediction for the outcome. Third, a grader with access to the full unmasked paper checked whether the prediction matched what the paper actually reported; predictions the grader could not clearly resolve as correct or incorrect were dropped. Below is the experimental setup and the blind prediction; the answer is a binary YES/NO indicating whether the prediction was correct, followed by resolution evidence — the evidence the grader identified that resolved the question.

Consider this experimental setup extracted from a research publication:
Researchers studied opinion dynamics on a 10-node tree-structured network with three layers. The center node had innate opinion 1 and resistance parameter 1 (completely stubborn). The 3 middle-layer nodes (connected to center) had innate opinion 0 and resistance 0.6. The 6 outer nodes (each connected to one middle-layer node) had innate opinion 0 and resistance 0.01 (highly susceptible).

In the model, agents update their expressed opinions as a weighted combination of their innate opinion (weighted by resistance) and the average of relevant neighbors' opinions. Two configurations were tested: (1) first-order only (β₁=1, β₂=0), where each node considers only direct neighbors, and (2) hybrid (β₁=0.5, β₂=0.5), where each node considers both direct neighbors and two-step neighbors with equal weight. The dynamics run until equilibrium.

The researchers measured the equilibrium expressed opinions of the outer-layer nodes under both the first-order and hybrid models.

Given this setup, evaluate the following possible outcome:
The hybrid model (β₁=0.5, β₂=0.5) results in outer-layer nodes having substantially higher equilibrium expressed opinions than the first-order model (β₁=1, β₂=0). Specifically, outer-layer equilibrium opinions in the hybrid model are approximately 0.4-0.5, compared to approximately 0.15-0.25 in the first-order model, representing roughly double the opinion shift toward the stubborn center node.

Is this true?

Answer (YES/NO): NO